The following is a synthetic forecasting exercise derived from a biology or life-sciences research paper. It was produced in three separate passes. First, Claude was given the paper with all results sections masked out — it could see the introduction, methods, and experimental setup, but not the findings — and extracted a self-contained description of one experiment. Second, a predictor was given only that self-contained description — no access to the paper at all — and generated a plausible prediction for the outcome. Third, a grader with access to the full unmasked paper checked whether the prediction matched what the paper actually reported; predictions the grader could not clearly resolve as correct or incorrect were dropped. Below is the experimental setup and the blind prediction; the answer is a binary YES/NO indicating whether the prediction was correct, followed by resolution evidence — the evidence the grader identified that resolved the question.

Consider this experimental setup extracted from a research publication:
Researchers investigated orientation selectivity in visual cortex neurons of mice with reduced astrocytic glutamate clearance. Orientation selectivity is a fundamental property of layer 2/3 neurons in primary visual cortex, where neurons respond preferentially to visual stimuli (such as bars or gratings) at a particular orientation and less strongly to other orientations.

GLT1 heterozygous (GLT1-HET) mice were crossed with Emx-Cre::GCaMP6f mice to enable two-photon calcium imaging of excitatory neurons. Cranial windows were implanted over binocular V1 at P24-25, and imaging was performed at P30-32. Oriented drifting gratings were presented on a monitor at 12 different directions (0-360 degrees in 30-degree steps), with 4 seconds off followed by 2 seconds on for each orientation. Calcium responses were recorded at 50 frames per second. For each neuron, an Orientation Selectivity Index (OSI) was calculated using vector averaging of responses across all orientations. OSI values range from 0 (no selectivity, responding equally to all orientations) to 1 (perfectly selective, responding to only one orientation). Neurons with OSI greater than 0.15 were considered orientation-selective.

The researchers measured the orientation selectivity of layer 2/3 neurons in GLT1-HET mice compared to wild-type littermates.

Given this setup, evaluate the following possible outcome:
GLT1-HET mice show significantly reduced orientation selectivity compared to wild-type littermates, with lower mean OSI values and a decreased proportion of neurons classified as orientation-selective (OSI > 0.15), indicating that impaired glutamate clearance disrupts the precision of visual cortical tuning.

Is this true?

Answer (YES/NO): NO